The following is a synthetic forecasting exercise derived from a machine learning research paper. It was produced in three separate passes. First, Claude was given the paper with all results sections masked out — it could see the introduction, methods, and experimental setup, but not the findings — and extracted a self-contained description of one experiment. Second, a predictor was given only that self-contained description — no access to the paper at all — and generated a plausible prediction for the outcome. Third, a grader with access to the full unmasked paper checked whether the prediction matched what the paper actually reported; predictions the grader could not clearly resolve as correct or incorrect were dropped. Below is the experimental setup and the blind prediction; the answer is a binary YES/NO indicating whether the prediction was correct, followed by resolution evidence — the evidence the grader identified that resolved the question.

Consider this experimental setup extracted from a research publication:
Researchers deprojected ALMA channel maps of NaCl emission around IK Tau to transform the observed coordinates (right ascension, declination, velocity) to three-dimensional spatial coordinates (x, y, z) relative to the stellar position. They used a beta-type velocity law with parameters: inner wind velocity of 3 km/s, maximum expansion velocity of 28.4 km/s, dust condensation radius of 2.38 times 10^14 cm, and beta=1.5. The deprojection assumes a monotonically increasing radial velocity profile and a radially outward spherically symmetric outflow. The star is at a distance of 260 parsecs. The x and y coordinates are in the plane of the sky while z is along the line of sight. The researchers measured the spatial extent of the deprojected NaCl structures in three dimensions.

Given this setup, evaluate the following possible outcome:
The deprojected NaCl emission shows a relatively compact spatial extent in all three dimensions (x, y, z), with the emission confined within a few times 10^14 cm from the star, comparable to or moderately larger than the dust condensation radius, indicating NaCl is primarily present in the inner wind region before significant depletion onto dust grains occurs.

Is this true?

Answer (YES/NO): NO